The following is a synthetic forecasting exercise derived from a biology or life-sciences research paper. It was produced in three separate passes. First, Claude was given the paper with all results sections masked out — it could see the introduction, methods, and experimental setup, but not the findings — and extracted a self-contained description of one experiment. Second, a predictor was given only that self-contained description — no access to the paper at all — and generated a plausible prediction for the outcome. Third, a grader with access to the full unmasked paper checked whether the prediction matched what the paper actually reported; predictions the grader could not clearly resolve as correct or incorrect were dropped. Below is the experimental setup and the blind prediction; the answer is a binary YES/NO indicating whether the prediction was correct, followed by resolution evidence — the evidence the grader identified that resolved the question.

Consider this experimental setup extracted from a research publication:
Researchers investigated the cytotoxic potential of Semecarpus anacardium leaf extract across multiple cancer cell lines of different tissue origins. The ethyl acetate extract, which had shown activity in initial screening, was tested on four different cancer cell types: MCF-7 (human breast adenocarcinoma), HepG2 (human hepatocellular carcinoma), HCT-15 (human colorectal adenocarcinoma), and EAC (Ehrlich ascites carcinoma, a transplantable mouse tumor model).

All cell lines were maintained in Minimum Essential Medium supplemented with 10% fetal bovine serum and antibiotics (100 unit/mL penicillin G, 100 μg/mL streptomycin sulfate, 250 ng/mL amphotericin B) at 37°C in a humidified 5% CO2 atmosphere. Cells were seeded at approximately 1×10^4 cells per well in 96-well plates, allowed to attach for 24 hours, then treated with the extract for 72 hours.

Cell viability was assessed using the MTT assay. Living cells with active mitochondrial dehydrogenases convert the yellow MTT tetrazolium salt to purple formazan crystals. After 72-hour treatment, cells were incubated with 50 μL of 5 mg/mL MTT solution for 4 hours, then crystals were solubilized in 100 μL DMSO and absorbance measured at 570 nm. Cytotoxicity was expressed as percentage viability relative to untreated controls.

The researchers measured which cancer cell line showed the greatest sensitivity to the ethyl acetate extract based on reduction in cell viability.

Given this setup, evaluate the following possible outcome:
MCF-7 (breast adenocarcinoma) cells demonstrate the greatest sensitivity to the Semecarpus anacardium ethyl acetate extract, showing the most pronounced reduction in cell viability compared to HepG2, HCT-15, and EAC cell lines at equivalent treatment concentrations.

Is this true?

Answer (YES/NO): YES